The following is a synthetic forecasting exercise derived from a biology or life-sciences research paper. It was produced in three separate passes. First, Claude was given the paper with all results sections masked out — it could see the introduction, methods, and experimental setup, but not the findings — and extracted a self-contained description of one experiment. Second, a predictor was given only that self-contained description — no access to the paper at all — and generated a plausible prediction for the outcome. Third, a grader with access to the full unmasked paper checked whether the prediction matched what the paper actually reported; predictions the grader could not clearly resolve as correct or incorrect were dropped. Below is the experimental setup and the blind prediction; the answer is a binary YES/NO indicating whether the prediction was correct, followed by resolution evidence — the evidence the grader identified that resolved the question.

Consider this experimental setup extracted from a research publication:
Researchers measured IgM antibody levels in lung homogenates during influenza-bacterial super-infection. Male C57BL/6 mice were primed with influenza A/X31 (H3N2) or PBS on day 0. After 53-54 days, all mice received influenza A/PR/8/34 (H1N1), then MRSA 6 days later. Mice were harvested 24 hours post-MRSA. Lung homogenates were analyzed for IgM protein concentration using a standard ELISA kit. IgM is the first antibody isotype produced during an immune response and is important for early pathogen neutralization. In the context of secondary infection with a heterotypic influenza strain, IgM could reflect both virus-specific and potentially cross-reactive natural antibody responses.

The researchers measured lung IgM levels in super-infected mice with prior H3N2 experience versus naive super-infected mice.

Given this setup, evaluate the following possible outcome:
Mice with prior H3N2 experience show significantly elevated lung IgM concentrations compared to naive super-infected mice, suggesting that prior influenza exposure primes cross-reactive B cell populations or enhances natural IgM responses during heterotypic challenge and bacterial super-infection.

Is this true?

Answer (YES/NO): NO